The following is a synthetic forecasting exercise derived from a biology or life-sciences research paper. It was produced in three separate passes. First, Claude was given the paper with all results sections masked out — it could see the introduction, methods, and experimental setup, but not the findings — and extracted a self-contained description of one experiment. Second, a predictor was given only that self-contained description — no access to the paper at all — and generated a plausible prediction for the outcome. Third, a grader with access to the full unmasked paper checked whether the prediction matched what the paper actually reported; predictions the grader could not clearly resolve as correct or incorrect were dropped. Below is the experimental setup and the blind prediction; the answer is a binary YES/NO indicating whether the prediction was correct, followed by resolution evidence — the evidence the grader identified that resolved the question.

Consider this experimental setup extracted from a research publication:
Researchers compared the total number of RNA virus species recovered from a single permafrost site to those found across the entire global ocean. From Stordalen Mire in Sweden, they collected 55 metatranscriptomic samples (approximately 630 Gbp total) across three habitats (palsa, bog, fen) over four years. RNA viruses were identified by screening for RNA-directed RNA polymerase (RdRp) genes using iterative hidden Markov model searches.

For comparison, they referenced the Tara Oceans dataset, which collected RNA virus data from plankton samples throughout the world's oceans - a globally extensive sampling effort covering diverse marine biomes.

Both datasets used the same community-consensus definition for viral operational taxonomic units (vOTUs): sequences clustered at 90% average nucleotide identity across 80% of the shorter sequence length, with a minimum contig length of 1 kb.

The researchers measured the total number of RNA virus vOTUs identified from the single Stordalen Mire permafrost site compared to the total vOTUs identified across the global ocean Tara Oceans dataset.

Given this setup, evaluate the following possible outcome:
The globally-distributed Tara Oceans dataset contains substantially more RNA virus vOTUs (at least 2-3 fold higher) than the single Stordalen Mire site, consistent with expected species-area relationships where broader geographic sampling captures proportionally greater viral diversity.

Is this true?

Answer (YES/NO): NO